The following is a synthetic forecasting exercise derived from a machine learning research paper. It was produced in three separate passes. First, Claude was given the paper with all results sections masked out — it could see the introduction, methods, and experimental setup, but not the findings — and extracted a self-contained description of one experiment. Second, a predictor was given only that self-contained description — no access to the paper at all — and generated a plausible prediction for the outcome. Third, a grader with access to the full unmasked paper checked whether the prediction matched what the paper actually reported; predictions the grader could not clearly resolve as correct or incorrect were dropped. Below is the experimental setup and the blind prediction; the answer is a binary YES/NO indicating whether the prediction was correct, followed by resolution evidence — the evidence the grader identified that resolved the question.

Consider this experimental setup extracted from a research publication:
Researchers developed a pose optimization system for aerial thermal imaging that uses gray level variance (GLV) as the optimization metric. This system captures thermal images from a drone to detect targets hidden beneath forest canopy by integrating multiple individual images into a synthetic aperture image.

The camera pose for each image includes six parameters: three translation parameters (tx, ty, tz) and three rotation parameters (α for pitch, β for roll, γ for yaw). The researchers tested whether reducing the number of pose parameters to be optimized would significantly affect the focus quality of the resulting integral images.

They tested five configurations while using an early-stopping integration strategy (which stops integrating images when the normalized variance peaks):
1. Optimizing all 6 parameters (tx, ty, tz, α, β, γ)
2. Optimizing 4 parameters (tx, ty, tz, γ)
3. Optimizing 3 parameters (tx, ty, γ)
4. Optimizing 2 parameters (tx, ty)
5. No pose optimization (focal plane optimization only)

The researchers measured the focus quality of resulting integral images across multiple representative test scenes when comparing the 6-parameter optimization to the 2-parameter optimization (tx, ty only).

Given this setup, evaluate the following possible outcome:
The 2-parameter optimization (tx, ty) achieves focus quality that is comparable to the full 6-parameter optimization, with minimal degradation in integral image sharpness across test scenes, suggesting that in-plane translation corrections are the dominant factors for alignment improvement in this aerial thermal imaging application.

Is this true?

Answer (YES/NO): YES